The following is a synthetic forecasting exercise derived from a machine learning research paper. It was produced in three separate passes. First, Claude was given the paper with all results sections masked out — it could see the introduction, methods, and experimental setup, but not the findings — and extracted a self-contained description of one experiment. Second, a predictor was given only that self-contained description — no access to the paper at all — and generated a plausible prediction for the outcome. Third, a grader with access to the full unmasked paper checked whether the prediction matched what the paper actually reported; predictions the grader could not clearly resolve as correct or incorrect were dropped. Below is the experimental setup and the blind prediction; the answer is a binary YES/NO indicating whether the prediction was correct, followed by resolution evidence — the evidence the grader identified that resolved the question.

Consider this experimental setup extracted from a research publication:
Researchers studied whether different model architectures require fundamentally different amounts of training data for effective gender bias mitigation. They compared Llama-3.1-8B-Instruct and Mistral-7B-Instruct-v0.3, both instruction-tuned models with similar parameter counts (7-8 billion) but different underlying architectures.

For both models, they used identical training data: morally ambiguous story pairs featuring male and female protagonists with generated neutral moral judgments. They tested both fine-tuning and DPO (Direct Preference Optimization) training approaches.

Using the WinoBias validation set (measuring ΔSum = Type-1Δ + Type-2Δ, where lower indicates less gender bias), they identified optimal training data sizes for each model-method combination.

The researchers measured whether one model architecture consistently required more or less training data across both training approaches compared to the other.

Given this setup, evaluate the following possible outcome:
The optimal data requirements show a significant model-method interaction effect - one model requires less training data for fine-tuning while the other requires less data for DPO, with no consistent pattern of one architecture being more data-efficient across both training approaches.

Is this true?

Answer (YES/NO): NO